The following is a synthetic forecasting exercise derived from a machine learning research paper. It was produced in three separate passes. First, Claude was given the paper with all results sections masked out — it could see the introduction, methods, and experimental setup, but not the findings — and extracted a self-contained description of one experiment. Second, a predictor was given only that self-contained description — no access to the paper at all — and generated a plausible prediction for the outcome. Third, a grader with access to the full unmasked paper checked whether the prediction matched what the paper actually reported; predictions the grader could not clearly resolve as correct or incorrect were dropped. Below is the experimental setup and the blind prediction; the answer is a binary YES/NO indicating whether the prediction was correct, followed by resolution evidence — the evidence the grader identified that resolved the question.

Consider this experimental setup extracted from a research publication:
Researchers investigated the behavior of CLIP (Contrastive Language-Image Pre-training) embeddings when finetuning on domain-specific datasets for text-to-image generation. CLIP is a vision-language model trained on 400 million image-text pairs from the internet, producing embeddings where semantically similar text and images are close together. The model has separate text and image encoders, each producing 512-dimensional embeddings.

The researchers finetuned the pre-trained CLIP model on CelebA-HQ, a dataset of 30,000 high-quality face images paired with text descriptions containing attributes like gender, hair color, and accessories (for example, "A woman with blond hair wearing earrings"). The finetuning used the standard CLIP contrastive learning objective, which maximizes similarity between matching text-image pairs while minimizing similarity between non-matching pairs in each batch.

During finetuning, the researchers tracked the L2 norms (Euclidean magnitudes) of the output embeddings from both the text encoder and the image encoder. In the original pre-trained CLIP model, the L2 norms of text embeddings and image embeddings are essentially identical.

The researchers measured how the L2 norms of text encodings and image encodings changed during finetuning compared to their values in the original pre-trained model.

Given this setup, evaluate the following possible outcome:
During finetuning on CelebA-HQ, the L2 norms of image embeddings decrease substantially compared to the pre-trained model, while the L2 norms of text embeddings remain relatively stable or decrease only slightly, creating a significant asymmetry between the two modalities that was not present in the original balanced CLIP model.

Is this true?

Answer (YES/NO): NO